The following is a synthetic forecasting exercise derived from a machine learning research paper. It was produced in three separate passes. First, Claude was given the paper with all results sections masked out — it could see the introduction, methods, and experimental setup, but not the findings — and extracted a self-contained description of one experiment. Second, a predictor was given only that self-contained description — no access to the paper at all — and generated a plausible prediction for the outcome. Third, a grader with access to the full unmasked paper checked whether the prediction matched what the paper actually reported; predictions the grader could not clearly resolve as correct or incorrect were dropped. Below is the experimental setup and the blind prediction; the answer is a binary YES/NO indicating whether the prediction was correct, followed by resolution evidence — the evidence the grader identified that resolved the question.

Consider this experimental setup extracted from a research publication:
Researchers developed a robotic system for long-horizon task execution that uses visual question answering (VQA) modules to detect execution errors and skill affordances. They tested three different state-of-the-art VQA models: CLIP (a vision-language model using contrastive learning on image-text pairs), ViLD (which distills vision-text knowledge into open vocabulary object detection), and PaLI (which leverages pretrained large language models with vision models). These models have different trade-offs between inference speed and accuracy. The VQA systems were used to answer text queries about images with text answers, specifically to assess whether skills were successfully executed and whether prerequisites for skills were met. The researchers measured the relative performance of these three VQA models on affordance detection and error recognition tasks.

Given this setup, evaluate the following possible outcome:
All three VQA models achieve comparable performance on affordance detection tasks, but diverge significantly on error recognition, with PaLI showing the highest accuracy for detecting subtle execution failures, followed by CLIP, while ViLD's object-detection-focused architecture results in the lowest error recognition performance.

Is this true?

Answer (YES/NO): NO